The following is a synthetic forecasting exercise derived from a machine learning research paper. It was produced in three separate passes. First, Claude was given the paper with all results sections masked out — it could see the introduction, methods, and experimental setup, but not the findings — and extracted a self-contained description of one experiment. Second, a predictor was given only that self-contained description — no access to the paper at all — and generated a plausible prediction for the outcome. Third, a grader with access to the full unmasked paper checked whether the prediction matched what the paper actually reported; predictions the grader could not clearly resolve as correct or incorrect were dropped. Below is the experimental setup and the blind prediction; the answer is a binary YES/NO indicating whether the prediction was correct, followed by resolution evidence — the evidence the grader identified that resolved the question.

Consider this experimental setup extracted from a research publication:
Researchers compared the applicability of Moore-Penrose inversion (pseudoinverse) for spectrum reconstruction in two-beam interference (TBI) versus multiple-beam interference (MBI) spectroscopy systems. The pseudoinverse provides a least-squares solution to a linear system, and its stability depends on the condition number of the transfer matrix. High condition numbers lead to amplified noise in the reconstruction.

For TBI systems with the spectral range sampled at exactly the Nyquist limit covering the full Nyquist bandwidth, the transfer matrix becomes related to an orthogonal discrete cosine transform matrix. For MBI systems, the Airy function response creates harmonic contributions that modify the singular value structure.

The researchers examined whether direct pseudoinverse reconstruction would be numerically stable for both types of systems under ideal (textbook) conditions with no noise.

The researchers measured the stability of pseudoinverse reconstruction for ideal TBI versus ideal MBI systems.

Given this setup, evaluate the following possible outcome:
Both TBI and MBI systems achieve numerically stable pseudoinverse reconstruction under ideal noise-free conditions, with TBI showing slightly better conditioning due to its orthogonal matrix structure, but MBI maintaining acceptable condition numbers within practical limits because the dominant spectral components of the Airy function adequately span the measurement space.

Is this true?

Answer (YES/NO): NO